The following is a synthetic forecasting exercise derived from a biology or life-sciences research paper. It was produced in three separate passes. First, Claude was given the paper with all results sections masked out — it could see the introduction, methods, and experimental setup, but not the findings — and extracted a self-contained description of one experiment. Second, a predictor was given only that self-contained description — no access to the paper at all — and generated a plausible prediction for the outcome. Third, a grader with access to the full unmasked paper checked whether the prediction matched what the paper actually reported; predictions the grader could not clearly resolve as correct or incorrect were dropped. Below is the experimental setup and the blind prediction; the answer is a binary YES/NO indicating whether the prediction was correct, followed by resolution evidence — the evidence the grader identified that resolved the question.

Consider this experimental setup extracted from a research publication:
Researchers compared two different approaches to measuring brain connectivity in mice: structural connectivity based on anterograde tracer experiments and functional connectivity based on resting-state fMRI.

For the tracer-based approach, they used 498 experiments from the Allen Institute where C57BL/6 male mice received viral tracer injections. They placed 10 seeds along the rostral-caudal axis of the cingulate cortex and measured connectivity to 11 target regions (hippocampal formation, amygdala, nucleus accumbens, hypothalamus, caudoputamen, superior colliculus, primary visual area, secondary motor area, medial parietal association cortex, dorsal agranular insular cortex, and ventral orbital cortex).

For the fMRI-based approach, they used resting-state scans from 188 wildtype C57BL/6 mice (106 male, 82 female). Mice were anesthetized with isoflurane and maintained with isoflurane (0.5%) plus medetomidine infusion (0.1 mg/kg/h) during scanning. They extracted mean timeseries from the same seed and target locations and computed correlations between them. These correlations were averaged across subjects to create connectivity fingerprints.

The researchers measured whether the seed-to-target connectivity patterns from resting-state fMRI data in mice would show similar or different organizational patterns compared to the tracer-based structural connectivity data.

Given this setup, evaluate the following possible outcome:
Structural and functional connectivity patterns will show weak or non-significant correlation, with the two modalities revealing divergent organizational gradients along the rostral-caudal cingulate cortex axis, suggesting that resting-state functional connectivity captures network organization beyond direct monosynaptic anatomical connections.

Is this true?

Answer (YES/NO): NO